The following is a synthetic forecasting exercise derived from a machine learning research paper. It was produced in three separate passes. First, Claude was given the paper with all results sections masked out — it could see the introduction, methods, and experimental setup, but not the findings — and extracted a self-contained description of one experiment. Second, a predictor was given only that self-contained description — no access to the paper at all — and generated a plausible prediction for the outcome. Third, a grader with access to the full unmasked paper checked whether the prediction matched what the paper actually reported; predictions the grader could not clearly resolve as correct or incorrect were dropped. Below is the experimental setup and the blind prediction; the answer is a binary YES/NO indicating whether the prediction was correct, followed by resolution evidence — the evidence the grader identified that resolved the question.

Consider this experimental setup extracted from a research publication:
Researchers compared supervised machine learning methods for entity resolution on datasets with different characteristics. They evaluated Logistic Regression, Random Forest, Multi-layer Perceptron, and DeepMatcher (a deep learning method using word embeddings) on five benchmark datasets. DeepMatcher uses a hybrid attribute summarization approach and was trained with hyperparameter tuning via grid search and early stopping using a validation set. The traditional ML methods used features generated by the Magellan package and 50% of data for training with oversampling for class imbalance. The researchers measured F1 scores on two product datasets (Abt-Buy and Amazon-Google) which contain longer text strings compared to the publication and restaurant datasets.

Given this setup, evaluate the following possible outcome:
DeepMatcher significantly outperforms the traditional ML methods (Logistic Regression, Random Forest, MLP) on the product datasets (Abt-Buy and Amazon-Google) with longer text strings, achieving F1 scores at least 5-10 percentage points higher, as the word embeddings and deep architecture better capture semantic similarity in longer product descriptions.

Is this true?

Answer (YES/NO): YES